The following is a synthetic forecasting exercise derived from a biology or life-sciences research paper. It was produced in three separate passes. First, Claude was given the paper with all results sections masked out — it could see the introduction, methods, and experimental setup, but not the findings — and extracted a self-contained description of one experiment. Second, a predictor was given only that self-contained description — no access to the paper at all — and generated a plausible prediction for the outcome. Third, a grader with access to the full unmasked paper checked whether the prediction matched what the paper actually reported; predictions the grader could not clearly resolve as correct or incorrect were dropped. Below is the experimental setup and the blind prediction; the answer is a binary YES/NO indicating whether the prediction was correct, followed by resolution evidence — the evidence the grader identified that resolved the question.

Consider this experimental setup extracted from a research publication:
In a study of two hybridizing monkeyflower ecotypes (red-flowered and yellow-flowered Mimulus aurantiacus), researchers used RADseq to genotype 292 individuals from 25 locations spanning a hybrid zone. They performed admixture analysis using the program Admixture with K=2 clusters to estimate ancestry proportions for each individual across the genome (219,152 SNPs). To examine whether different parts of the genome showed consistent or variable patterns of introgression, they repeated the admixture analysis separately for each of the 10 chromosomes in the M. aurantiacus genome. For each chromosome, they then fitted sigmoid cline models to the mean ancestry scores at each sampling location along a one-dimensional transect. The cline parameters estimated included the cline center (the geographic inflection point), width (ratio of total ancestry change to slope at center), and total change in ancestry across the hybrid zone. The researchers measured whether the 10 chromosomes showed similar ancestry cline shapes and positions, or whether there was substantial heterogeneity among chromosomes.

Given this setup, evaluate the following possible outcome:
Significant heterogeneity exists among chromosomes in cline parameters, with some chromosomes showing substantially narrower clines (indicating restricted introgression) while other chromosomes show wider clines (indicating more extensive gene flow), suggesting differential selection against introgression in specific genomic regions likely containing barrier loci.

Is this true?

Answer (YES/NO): NO